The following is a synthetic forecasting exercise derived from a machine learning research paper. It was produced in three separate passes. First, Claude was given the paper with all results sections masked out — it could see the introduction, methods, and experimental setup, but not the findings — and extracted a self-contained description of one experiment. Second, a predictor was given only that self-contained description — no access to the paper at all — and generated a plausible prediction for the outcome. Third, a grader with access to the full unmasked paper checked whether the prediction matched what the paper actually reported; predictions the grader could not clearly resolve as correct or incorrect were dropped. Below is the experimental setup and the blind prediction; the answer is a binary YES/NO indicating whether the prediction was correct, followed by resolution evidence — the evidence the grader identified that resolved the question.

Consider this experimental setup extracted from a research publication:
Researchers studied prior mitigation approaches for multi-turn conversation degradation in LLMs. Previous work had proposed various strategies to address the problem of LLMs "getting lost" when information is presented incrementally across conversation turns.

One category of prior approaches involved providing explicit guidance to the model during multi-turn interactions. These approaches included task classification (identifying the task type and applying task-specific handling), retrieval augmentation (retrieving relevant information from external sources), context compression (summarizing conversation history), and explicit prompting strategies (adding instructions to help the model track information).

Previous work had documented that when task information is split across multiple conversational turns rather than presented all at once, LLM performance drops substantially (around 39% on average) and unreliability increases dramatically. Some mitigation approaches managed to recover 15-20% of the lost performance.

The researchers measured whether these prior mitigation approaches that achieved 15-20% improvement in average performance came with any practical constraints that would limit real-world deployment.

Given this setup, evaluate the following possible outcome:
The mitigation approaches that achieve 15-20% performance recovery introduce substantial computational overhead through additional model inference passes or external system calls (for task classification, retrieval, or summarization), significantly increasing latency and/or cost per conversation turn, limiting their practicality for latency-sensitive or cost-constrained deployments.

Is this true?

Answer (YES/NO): NO